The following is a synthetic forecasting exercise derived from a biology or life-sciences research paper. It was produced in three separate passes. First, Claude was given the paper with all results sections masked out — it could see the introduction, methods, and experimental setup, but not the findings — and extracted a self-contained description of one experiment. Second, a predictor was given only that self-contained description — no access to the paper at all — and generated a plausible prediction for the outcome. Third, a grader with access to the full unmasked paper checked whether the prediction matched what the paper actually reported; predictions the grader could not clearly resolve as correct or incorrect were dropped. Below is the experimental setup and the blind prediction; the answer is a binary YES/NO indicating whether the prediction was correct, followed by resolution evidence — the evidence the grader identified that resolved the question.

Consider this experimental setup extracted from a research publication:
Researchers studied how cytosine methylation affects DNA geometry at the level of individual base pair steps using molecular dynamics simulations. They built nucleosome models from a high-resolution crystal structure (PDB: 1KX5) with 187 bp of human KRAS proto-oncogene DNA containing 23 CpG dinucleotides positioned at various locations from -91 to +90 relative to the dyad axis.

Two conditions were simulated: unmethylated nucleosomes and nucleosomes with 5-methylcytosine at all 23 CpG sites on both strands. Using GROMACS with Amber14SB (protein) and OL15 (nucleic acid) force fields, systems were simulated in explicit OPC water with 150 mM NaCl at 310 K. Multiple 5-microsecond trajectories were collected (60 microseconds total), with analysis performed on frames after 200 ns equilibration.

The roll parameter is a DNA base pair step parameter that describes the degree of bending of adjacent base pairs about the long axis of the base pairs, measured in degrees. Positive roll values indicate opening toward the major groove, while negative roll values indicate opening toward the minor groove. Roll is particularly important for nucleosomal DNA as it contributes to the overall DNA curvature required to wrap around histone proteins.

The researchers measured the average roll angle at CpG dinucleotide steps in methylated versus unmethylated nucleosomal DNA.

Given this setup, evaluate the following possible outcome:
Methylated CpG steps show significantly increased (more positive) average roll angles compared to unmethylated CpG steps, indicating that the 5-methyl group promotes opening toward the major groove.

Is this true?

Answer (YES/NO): YES